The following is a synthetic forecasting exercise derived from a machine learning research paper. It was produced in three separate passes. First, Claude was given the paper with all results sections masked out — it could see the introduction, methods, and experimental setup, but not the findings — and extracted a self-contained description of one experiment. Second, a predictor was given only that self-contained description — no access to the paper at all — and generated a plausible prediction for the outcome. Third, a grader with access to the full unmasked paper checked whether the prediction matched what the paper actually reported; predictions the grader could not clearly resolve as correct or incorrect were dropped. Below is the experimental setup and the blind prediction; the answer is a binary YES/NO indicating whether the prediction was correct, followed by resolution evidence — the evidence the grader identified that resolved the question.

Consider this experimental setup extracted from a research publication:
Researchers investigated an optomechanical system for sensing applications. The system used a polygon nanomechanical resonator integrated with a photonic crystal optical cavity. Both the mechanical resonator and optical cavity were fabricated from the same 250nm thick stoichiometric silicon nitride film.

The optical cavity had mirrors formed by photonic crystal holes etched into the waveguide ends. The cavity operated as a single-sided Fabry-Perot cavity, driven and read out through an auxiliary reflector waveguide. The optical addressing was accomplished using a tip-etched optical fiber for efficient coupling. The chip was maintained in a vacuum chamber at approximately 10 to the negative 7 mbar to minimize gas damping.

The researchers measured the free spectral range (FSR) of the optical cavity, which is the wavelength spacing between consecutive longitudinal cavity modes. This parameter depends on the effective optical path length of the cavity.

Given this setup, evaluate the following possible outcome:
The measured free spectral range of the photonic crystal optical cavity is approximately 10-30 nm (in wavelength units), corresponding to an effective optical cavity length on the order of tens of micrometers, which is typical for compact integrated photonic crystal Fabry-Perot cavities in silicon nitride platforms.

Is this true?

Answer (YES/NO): NO